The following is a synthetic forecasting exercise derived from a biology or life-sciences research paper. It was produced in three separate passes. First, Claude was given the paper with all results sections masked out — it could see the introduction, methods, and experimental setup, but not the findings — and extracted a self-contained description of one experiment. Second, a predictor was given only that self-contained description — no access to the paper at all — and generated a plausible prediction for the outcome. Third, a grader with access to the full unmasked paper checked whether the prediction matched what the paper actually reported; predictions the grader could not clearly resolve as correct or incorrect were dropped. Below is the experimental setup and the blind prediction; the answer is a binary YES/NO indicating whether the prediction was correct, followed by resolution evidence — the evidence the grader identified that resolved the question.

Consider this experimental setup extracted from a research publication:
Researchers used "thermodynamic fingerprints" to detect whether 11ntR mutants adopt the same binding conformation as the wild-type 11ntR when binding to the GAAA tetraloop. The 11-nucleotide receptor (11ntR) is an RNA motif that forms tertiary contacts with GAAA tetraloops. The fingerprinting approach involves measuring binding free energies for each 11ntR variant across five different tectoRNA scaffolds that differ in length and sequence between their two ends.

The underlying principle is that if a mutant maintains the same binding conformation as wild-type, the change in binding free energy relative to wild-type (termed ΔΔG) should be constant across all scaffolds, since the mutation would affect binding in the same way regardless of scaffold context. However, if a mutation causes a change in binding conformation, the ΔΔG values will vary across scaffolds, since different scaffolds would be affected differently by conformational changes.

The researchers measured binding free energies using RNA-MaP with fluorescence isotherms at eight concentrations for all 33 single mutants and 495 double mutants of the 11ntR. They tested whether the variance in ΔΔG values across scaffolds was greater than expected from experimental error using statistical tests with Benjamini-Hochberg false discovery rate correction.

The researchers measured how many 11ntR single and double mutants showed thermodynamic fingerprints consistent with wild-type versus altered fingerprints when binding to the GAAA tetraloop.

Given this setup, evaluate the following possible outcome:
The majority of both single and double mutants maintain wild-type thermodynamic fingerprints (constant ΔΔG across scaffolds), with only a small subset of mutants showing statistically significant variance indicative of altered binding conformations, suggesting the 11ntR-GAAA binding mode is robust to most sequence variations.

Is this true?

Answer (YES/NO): YES